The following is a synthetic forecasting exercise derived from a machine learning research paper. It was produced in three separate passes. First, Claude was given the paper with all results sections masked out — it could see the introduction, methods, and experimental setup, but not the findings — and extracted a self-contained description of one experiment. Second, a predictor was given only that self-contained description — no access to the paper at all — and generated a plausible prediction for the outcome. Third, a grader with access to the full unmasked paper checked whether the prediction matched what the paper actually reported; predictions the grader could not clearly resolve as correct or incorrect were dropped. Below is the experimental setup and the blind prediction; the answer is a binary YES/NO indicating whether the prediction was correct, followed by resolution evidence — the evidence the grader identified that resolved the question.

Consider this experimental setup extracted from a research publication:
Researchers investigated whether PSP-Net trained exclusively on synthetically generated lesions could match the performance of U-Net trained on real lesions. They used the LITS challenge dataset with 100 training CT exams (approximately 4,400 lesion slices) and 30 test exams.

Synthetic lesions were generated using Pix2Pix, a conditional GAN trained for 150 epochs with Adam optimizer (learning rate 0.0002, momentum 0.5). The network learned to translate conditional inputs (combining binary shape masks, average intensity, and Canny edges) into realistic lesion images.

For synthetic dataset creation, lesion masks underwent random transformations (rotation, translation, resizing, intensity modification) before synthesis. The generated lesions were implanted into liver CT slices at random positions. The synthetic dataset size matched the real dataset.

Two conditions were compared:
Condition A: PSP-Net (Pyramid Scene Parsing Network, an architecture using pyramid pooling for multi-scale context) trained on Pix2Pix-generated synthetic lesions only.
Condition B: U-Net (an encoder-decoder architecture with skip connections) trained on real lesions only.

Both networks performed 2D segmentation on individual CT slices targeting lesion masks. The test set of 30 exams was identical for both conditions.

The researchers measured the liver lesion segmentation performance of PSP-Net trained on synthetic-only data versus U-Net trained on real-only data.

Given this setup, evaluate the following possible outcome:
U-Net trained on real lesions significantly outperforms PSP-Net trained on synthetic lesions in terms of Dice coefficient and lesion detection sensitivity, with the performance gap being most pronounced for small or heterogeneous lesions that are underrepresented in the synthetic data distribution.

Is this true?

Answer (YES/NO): NO